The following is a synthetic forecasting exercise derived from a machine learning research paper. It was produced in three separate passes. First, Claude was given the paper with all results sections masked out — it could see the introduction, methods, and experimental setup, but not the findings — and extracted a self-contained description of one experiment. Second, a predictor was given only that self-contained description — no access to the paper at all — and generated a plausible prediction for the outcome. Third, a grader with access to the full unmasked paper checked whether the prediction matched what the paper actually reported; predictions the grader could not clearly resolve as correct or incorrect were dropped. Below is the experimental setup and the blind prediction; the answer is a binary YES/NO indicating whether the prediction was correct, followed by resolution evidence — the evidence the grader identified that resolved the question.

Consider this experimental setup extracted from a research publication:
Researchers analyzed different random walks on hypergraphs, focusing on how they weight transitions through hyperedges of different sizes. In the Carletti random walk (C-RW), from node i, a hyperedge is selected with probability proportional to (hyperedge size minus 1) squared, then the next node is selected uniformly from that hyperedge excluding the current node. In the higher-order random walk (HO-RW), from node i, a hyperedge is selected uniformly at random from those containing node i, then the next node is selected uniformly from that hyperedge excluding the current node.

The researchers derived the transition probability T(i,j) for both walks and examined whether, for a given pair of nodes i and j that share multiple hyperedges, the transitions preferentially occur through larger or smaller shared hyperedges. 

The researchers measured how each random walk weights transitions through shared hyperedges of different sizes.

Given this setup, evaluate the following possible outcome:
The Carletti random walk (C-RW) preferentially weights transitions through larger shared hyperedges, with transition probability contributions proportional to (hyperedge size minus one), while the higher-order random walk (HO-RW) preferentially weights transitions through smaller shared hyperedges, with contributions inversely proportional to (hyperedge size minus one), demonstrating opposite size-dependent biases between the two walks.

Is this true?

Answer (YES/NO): YES